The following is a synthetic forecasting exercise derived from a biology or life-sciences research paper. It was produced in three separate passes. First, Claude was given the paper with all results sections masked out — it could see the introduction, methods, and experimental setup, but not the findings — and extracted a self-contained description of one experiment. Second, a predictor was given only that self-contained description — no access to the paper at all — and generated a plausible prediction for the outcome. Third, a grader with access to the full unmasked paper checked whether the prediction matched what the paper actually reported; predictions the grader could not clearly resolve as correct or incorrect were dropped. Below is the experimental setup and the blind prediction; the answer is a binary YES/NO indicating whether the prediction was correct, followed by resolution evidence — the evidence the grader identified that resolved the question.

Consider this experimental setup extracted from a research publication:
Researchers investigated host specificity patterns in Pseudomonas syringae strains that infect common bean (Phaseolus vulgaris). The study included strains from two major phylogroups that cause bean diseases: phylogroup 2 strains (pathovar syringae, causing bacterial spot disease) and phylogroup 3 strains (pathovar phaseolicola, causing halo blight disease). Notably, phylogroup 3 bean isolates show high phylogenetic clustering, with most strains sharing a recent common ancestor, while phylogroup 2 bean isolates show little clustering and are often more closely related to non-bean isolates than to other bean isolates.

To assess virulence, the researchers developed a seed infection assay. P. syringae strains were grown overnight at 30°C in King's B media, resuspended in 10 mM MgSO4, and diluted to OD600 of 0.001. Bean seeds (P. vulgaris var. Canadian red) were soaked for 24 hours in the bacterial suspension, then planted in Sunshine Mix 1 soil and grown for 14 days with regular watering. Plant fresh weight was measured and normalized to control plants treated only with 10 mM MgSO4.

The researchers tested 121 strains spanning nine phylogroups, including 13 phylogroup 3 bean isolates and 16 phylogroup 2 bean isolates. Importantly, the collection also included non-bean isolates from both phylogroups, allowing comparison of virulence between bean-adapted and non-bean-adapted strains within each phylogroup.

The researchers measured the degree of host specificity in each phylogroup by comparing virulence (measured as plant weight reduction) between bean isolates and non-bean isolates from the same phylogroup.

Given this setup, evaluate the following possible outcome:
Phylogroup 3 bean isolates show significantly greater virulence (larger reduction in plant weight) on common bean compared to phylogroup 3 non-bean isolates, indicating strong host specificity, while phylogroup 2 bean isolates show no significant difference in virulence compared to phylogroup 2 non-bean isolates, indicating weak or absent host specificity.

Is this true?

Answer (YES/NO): YES